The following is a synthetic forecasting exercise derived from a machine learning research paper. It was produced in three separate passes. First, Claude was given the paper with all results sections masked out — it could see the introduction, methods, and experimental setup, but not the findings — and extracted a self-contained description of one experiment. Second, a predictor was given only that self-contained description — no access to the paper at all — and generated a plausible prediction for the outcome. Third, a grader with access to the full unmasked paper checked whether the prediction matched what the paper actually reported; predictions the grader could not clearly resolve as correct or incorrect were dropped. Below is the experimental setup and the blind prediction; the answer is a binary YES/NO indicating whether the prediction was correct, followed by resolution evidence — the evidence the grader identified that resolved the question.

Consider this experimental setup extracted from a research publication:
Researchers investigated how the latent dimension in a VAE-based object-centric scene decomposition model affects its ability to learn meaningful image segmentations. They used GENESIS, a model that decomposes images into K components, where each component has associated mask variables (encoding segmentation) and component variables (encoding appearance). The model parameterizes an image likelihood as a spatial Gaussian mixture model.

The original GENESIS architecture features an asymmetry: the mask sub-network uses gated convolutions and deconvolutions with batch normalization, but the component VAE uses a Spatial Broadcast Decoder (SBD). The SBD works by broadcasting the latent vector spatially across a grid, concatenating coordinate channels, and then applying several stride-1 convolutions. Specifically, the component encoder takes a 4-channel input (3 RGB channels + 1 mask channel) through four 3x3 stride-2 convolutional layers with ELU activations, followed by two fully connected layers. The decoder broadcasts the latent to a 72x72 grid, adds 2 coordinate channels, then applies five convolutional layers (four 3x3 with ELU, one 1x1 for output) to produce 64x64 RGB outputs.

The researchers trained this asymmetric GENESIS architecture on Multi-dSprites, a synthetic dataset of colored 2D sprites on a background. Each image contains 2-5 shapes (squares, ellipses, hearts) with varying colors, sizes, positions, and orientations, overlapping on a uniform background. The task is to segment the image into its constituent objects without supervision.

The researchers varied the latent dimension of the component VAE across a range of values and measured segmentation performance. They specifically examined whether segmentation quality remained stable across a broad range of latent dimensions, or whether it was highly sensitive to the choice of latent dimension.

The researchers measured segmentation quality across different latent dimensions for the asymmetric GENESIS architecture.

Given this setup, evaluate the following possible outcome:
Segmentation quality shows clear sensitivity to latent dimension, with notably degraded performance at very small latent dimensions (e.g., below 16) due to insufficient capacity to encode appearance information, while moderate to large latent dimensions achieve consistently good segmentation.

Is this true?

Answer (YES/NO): NO